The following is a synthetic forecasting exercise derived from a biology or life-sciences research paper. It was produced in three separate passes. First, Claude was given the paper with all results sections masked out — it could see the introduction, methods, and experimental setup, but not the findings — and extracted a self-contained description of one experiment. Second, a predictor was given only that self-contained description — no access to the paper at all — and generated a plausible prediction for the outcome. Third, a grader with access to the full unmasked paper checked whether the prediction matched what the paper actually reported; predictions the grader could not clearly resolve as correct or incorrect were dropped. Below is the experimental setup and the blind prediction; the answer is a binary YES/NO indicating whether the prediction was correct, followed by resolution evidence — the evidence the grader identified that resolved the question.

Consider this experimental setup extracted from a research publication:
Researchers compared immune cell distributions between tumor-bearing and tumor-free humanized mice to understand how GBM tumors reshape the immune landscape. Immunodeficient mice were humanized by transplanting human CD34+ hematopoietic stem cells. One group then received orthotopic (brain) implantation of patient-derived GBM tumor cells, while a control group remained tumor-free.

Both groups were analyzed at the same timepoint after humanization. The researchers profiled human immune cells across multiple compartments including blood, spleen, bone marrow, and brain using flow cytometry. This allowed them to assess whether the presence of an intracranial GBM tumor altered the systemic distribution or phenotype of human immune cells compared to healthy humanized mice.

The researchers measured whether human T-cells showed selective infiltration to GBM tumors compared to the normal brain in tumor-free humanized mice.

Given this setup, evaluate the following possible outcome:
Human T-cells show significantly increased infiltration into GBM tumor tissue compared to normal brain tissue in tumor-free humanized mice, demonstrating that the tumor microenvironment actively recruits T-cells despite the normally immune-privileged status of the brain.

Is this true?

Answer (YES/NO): YES